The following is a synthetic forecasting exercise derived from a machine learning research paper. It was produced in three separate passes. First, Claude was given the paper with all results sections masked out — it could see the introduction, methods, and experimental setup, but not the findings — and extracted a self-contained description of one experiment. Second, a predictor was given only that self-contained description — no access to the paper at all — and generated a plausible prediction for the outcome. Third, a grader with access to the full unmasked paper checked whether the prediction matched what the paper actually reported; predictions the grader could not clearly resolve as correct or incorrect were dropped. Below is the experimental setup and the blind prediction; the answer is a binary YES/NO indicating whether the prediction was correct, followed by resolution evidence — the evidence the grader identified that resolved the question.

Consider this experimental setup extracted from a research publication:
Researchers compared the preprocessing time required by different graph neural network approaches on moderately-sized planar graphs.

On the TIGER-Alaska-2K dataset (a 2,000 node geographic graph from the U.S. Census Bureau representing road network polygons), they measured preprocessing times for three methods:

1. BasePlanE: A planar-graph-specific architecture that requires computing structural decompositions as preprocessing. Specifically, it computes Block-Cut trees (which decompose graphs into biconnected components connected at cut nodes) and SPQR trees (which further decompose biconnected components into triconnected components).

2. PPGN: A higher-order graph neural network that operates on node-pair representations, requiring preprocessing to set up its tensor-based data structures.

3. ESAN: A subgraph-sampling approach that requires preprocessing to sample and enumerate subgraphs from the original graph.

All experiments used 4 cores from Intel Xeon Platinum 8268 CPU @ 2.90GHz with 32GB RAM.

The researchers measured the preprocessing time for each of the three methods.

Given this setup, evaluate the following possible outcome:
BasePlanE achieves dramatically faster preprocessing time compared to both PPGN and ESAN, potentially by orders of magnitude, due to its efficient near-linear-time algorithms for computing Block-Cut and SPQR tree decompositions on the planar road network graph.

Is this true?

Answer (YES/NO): NO